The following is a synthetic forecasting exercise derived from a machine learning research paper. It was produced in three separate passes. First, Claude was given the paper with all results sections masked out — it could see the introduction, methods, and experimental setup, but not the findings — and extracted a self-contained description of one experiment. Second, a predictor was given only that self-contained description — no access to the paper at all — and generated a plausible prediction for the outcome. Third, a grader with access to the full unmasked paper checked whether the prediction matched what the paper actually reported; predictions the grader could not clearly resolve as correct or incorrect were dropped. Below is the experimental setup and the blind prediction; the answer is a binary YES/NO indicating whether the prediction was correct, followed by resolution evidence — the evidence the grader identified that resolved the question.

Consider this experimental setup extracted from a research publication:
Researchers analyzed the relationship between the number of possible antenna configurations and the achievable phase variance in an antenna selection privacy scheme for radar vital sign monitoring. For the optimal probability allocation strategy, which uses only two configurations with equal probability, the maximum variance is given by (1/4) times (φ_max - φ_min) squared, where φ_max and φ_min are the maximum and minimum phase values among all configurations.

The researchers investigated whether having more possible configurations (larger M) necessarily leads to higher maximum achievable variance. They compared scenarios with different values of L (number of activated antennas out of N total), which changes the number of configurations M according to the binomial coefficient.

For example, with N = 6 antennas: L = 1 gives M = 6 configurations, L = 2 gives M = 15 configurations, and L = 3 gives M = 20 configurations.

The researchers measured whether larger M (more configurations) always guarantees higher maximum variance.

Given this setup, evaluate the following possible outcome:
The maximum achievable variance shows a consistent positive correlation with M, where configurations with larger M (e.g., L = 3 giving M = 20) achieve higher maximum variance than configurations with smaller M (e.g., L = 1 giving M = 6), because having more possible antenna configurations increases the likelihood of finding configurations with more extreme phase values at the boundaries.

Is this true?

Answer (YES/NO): NO